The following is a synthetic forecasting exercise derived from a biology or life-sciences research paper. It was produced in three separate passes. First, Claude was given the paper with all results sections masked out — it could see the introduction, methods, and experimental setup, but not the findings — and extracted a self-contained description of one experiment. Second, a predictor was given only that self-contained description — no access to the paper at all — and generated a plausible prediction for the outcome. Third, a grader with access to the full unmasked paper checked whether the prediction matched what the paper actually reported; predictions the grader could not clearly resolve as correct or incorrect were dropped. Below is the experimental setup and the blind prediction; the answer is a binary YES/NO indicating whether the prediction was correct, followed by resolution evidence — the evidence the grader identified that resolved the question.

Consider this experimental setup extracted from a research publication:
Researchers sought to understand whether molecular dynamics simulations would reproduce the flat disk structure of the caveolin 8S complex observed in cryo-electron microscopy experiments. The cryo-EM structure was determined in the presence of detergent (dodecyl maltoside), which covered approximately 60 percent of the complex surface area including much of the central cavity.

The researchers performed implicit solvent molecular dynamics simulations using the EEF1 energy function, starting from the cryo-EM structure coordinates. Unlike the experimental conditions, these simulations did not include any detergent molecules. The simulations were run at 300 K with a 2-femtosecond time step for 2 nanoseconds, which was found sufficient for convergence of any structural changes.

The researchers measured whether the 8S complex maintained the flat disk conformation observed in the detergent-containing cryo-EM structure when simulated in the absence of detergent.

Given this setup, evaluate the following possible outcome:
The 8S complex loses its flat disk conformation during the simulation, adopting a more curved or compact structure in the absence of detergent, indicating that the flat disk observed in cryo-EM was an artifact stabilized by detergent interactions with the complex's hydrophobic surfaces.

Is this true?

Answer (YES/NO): YES